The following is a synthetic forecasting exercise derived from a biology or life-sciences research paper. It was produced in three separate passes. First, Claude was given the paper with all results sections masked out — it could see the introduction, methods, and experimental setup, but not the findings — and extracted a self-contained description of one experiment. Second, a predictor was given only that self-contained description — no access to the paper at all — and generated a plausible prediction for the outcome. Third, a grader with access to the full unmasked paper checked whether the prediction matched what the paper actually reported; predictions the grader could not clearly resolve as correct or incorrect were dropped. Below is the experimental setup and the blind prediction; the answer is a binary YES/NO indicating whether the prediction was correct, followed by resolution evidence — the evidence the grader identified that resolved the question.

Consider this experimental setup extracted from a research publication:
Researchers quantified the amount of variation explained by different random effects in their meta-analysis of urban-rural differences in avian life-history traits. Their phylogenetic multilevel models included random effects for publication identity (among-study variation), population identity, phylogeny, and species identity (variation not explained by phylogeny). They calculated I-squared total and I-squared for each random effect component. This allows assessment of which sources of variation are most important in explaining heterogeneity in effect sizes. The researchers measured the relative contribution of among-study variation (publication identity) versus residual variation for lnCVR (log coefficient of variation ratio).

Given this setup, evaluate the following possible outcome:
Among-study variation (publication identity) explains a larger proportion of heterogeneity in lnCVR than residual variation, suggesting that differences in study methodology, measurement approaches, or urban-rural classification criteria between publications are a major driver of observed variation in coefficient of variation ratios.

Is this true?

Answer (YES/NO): NO